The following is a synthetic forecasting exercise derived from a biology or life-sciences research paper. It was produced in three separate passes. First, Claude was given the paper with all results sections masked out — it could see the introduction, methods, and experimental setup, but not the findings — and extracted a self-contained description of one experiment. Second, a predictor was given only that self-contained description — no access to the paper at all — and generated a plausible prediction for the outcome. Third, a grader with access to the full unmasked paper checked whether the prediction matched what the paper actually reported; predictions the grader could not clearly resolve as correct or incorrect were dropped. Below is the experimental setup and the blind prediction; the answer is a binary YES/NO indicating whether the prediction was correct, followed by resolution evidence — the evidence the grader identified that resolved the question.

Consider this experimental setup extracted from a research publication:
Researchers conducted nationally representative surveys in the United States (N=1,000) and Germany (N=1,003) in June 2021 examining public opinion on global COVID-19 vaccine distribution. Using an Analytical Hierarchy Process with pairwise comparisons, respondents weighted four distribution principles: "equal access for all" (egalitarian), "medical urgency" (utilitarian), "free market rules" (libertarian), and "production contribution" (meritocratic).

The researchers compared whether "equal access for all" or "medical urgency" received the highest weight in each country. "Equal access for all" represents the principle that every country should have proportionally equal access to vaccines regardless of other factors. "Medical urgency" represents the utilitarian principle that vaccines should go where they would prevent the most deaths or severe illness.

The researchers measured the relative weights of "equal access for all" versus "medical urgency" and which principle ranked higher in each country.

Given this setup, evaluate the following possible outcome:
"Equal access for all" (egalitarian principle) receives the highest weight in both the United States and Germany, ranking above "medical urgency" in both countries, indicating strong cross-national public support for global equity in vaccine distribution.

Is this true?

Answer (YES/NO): NO